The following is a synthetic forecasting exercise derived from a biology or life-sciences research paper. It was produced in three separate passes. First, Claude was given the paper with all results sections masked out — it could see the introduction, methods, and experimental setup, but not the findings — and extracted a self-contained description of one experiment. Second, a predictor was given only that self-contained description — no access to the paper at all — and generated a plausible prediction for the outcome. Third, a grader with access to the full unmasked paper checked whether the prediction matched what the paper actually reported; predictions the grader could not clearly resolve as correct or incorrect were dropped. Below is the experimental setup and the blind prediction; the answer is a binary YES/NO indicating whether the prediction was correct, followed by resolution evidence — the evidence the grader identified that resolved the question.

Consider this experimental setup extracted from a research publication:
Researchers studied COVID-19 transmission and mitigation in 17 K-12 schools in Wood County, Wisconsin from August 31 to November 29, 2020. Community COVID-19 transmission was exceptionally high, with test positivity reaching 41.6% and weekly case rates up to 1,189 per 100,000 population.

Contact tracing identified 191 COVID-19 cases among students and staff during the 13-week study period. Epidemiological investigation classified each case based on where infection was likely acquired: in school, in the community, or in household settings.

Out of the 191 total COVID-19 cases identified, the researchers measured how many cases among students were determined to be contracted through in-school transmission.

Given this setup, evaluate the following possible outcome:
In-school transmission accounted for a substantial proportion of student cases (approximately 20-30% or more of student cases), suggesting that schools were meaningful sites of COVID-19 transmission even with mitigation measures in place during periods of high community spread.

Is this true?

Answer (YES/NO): NO